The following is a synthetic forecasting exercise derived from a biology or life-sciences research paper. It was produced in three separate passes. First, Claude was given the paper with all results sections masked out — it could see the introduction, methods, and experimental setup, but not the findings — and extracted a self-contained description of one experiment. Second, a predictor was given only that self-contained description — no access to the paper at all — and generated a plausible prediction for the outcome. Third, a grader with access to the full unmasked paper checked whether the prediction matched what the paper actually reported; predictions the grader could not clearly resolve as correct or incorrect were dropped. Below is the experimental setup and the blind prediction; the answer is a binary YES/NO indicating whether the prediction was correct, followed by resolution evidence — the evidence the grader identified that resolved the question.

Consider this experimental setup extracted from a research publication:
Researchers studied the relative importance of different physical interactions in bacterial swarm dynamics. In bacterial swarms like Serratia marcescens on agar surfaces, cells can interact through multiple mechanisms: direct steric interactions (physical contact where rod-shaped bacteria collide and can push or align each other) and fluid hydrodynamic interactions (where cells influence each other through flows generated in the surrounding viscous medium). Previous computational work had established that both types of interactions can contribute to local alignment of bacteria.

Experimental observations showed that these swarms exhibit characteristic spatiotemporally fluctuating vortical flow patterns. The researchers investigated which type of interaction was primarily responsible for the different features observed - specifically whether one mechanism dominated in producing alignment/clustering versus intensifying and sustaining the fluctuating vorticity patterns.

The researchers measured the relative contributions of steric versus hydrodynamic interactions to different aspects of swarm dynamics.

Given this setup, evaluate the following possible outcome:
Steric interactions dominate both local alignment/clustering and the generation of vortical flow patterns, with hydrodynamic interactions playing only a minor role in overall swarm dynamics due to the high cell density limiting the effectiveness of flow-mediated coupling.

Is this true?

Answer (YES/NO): NO